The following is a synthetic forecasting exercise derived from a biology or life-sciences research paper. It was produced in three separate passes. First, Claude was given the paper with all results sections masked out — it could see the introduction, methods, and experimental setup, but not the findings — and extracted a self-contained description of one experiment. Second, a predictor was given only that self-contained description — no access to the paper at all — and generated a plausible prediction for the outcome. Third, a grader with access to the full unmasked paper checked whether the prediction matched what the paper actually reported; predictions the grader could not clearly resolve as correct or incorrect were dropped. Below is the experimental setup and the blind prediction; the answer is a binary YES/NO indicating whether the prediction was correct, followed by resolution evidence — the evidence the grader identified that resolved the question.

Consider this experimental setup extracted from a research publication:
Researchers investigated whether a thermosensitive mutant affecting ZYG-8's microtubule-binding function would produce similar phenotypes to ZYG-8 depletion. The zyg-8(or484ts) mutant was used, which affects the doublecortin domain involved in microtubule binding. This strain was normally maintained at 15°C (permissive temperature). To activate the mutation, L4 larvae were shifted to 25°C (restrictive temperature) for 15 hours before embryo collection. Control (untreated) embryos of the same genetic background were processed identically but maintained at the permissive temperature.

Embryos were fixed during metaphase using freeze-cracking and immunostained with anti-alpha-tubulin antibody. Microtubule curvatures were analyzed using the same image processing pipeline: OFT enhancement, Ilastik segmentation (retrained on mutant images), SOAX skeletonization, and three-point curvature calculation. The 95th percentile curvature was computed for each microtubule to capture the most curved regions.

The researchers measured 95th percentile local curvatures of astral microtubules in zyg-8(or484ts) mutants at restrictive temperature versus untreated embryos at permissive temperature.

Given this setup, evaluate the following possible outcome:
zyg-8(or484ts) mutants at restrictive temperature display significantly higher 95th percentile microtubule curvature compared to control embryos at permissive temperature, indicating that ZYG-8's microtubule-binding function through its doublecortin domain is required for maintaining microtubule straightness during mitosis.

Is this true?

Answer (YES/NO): YES